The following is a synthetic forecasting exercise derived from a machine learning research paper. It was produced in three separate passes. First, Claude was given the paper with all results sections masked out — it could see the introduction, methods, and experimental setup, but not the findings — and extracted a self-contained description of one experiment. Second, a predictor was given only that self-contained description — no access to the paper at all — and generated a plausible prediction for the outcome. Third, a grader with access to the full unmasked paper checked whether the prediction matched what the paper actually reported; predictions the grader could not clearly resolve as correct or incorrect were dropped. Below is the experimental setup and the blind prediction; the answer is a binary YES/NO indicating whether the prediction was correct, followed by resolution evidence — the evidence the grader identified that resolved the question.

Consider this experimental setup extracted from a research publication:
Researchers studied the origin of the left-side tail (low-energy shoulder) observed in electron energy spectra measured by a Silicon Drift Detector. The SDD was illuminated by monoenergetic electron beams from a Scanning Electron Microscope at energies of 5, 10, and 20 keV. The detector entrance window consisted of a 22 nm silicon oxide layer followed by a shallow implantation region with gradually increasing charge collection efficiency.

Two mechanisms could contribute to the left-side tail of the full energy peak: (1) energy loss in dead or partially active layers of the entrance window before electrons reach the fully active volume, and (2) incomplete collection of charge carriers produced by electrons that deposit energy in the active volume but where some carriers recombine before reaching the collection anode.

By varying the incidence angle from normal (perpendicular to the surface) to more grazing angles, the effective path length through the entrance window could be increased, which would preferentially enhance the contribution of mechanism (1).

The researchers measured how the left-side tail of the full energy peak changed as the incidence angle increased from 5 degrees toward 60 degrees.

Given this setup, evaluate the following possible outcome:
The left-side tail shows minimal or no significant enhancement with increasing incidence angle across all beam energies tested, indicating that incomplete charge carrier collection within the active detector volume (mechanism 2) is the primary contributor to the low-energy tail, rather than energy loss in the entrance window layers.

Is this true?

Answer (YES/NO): NO